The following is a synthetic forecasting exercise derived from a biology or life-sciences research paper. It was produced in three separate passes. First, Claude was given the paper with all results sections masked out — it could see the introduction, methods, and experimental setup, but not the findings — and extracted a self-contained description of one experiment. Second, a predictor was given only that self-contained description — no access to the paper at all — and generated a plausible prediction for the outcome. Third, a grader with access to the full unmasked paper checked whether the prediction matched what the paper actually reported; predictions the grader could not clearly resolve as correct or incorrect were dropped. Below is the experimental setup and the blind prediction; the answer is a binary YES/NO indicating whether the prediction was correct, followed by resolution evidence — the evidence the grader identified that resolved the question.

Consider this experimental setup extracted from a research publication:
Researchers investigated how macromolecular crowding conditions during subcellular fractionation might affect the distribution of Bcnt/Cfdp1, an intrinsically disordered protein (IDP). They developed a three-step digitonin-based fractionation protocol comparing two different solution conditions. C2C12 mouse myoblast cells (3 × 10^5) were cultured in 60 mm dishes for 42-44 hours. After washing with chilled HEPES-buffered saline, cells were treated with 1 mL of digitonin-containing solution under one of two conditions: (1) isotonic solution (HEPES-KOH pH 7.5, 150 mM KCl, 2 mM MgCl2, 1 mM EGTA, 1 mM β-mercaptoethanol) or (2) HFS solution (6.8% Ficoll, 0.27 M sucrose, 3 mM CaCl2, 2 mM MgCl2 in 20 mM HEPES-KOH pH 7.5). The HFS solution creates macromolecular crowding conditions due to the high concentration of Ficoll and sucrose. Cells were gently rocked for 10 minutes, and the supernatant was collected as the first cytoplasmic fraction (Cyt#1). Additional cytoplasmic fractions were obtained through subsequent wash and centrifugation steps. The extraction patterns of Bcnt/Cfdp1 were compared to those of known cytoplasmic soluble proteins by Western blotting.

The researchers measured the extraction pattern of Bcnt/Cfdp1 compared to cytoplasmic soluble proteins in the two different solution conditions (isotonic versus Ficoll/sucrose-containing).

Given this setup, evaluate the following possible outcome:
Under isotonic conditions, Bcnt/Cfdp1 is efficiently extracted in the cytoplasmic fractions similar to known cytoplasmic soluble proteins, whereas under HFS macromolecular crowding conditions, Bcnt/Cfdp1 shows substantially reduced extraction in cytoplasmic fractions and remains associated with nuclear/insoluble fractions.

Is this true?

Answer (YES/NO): NO